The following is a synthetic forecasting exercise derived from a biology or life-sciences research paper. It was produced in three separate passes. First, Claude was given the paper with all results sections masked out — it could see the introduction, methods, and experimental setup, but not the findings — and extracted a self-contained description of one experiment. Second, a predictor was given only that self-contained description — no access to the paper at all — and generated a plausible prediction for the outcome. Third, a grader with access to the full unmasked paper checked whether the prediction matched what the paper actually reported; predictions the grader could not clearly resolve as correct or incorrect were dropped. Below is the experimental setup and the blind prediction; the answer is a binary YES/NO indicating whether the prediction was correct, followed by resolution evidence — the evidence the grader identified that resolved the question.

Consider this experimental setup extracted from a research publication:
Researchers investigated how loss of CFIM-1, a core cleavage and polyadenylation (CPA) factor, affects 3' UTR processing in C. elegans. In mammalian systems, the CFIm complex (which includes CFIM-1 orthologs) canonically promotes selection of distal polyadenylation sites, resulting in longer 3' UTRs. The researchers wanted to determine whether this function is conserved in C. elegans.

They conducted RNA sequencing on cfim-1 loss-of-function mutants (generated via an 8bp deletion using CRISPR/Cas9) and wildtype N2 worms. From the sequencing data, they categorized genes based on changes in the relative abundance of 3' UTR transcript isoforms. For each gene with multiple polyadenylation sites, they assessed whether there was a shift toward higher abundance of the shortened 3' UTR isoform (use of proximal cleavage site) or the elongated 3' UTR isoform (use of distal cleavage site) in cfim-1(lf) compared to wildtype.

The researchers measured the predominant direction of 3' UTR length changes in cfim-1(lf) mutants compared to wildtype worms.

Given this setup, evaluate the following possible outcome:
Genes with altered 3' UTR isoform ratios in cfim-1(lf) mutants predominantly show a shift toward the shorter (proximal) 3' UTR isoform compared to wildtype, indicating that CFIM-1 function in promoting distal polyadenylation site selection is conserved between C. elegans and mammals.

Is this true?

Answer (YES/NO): NO